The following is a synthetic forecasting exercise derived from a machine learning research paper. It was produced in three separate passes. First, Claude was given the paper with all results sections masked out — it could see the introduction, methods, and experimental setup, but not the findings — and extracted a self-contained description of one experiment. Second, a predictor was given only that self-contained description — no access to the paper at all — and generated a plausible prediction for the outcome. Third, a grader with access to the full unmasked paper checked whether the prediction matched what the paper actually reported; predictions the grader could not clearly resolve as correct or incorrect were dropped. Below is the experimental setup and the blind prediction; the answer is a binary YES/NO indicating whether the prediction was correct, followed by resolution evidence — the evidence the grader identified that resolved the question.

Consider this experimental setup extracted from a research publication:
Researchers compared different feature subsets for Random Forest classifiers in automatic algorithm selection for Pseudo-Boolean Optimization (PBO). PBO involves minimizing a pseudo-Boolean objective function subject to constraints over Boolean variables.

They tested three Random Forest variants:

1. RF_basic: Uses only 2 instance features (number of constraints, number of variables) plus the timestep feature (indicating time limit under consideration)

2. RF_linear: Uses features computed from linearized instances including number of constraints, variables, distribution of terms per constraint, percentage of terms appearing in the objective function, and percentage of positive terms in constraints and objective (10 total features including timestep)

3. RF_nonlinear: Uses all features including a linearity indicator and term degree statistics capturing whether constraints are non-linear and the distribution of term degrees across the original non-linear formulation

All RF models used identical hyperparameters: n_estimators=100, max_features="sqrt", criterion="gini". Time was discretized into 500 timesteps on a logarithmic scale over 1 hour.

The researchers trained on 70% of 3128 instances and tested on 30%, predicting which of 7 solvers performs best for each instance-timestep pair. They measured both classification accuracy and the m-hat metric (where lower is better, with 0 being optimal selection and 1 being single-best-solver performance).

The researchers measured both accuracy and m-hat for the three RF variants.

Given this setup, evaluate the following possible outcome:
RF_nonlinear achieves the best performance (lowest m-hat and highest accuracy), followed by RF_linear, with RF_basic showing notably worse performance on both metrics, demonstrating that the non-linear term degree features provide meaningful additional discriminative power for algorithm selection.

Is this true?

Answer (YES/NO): NO